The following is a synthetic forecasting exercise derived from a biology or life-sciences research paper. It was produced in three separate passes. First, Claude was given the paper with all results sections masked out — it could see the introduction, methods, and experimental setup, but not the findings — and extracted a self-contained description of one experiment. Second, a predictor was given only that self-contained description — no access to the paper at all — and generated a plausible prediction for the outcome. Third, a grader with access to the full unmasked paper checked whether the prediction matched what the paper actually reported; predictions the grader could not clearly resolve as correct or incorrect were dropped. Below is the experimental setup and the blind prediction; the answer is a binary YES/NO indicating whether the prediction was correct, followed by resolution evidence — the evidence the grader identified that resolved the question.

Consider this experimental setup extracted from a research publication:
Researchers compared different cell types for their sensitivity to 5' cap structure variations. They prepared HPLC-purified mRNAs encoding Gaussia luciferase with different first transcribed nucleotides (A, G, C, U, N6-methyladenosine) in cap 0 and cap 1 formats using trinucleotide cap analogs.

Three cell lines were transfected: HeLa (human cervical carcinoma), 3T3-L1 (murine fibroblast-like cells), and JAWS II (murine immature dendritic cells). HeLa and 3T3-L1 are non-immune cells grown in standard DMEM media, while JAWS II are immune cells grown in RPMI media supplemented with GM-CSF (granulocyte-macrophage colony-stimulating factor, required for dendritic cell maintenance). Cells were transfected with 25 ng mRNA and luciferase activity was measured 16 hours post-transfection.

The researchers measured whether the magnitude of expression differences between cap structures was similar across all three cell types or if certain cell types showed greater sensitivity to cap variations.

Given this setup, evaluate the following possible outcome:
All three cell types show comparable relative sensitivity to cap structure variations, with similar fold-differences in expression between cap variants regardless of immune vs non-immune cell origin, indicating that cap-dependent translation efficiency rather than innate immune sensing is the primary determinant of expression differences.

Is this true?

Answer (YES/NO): NO